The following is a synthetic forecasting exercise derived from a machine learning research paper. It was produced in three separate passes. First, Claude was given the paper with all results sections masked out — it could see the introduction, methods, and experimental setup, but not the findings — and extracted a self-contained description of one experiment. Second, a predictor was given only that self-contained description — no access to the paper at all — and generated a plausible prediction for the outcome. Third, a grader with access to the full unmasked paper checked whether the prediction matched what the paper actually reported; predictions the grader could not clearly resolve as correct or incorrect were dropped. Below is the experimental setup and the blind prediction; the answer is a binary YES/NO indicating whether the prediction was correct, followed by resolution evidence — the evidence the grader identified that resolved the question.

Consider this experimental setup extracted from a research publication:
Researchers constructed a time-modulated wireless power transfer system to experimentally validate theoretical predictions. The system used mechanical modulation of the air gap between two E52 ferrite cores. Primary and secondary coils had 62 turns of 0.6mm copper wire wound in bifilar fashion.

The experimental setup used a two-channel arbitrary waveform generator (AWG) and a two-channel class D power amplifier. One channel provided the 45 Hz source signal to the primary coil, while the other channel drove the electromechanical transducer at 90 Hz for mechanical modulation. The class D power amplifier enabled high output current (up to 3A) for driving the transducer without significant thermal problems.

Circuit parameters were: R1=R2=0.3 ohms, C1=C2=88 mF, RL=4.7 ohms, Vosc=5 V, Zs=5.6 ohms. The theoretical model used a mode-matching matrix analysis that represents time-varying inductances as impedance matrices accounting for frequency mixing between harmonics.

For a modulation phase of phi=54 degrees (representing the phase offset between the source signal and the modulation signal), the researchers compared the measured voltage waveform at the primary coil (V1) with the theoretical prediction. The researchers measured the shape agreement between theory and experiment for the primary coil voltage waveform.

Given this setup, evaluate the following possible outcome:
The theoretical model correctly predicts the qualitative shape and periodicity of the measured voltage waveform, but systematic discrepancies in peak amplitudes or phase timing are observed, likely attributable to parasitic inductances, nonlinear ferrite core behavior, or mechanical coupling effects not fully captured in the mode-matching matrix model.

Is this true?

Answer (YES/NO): NO